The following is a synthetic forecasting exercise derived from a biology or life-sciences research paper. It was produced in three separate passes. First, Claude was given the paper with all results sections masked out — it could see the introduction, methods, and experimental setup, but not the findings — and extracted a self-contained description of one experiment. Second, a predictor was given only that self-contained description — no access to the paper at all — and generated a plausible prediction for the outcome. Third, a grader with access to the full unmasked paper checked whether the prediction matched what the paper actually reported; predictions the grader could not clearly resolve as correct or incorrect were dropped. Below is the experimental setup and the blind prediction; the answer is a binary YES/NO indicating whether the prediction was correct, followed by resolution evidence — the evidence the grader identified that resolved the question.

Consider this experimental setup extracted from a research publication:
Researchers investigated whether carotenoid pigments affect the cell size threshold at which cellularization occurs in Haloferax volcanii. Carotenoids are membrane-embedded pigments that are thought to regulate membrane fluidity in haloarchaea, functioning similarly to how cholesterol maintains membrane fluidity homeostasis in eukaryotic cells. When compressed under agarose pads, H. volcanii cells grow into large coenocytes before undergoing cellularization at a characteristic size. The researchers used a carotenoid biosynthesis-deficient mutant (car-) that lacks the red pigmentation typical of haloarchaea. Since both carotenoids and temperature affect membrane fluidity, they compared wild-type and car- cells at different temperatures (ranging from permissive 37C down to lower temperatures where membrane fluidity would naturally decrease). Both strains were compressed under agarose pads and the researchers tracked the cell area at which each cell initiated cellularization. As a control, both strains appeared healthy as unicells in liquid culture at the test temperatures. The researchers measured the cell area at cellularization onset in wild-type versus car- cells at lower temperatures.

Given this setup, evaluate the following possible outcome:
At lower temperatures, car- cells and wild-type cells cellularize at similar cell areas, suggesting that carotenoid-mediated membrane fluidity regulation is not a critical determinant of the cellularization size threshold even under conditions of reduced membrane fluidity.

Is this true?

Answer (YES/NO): NO